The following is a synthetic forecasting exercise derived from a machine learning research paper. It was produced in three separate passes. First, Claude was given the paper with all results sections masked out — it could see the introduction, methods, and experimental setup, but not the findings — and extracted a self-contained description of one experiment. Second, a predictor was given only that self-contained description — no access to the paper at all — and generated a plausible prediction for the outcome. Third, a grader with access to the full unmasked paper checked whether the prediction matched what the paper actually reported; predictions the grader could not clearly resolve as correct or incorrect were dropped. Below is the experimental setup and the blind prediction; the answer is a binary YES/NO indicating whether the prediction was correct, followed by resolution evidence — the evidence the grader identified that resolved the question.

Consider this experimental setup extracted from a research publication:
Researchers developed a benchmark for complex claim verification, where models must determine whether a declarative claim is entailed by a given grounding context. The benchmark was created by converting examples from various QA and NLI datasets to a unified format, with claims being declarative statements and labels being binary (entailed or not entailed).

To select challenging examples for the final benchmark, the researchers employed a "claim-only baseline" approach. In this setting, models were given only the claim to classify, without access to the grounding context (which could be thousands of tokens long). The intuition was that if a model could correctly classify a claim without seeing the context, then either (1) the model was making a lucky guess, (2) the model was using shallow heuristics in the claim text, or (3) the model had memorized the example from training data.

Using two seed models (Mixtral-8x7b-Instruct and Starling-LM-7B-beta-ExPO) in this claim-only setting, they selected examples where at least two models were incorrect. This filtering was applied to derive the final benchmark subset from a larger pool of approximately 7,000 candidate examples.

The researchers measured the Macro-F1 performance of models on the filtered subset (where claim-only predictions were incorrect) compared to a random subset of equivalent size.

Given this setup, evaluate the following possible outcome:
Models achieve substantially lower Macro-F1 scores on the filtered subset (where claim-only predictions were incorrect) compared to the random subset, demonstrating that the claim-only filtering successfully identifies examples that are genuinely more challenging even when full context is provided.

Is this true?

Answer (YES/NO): YES